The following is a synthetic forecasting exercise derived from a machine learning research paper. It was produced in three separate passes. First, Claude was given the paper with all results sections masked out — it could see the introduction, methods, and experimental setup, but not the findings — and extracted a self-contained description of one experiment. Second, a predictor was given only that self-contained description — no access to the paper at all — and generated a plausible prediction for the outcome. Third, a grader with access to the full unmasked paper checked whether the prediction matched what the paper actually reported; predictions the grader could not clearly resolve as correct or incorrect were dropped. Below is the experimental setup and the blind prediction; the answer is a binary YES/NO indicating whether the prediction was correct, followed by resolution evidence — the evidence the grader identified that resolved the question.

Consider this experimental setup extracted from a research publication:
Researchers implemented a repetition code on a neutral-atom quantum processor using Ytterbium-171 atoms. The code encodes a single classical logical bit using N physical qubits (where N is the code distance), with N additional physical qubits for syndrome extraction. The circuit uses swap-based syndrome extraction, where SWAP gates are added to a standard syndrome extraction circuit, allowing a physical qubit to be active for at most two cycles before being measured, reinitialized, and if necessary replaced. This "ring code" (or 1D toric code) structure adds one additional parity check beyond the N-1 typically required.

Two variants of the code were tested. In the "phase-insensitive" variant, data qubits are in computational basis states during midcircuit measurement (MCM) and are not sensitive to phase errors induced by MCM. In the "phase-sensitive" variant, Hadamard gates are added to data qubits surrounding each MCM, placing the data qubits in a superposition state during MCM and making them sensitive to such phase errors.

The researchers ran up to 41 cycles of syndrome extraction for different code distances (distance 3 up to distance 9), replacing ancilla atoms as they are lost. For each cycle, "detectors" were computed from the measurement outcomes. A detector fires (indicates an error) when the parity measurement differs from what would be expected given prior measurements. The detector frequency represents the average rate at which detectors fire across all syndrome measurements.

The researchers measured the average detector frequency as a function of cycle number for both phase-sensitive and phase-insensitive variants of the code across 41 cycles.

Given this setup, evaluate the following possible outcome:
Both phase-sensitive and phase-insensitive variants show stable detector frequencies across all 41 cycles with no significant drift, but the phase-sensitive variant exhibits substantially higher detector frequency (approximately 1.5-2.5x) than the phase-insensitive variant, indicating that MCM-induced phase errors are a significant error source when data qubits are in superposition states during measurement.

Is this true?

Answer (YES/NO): NO